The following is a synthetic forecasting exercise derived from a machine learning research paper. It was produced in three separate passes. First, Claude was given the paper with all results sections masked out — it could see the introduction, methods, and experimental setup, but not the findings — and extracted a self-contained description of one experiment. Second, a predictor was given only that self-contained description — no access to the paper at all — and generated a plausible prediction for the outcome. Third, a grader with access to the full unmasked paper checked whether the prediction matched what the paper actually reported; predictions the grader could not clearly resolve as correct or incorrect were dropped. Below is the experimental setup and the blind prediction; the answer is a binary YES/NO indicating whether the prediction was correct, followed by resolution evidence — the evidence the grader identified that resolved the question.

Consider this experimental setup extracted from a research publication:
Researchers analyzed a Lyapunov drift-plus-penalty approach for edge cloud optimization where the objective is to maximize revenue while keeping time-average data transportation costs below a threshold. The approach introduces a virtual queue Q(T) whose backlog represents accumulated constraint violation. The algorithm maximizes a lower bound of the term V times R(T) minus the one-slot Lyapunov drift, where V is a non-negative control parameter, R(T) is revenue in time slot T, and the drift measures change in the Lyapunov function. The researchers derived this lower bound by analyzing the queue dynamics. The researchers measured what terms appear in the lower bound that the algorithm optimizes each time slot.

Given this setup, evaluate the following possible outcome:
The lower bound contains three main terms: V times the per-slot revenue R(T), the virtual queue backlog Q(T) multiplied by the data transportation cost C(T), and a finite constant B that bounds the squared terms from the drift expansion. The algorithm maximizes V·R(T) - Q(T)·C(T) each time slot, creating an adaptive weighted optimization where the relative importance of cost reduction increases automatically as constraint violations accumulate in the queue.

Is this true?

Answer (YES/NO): NO